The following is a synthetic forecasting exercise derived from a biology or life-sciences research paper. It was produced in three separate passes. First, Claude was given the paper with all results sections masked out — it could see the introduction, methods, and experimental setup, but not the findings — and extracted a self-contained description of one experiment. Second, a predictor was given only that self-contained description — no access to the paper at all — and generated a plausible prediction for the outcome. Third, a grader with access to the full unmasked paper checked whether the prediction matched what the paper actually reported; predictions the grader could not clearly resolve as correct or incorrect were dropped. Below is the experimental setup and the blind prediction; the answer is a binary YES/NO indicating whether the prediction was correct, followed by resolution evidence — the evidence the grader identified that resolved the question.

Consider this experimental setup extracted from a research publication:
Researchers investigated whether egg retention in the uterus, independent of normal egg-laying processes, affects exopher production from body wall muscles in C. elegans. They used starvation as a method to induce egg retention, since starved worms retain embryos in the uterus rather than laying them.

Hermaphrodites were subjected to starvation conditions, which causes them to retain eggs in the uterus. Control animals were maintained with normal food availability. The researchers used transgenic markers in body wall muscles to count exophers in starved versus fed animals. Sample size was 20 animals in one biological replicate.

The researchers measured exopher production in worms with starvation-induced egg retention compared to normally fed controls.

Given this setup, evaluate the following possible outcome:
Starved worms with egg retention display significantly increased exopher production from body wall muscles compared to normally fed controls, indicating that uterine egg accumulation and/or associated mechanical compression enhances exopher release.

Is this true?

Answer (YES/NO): YES